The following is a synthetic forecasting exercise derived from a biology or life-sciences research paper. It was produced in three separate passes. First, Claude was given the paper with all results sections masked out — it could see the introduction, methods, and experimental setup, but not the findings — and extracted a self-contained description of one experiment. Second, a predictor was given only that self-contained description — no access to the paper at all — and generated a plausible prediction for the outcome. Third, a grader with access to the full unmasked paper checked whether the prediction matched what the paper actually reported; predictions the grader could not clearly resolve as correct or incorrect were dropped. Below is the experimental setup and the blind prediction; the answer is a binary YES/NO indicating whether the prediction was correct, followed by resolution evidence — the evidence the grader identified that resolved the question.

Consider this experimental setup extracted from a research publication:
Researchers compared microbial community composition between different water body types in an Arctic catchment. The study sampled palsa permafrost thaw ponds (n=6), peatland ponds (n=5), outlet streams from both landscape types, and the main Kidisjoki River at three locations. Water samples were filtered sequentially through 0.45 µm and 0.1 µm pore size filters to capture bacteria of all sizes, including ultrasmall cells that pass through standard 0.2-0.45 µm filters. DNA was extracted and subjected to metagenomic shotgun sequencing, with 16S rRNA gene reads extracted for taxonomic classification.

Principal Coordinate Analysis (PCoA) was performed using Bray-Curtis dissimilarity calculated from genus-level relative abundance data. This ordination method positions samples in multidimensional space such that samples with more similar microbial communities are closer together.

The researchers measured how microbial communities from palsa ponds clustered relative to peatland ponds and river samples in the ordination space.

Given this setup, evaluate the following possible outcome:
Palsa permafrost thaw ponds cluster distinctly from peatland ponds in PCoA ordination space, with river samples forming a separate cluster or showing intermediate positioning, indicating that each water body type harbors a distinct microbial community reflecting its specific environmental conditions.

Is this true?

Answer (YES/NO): NO